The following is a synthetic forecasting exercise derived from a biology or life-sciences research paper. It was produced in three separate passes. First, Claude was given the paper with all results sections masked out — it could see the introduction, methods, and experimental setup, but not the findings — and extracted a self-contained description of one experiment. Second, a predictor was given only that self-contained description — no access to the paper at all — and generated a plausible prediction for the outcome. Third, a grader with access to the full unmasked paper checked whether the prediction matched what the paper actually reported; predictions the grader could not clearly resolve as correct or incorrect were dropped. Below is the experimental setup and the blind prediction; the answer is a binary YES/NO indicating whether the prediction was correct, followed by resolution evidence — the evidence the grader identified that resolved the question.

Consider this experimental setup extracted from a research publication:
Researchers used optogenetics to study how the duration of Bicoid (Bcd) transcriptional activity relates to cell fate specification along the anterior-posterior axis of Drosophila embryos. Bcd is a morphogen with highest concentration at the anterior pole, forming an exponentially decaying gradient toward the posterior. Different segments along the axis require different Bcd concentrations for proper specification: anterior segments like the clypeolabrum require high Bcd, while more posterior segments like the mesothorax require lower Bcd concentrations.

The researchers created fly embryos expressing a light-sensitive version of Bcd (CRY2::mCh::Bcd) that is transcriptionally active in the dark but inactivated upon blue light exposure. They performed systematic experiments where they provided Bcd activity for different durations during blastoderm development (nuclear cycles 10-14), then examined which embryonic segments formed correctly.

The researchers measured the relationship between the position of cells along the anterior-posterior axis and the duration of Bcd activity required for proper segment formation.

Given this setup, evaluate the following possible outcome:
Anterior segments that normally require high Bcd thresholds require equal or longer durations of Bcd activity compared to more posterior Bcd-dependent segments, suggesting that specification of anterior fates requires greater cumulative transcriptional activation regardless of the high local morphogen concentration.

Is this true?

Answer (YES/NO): YES